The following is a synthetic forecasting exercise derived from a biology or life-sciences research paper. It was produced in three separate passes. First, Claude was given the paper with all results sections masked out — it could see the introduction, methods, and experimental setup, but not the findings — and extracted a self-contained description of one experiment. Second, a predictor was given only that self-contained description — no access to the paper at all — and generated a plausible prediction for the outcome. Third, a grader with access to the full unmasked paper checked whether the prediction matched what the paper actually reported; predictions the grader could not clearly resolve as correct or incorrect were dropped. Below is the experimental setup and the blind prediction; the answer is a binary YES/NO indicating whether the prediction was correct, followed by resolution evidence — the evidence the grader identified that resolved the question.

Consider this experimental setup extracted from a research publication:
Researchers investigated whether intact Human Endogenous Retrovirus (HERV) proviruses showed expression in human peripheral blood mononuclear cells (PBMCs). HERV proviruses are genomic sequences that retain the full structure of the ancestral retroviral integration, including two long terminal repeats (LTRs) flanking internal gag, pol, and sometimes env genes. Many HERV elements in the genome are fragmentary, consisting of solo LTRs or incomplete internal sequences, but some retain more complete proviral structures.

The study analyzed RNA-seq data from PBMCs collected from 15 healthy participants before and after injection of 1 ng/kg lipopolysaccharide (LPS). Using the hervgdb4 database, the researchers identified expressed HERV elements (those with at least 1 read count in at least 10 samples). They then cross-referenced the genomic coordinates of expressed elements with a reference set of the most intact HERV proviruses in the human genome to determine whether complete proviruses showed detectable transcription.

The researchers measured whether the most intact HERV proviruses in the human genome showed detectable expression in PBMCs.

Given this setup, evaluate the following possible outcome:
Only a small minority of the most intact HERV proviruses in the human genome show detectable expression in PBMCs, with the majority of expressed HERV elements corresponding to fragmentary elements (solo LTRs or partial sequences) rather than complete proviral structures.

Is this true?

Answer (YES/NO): NO